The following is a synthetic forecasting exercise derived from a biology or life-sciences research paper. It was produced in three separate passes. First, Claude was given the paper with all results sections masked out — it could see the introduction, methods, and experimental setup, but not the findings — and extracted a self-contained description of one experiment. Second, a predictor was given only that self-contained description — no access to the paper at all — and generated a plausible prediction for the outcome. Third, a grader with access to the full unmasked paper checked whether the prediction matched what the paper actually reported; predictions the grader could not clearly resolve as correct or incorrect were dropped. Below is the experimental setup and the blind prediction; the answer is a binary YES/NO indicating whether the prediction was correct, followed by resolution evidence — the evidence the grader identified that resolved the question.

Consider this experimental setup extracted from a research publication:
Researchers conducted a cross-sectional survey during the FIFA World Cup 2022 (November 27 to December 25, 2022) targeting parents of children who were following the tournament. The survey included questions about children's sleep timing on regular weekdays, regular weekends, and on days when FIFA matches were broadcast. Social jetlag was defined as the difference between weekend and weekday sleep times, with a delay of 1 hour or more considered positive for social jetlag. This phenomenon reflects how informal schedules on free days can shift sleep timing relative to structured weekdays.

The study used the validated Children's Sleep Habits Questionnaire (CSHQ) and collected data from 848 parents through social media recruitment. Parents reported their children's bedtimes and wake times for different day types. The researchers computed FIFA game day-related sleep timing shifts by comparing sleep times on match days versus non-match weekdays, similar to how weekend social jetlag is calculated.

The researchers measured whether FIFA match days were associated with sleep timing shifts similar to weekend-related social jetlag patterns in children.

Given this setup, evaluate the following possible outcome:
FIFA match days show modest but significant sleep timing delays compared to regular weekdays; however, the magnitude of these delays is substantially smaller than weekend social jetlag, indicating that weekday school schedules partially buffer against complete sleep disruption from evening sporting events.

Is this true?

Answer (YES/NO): NO